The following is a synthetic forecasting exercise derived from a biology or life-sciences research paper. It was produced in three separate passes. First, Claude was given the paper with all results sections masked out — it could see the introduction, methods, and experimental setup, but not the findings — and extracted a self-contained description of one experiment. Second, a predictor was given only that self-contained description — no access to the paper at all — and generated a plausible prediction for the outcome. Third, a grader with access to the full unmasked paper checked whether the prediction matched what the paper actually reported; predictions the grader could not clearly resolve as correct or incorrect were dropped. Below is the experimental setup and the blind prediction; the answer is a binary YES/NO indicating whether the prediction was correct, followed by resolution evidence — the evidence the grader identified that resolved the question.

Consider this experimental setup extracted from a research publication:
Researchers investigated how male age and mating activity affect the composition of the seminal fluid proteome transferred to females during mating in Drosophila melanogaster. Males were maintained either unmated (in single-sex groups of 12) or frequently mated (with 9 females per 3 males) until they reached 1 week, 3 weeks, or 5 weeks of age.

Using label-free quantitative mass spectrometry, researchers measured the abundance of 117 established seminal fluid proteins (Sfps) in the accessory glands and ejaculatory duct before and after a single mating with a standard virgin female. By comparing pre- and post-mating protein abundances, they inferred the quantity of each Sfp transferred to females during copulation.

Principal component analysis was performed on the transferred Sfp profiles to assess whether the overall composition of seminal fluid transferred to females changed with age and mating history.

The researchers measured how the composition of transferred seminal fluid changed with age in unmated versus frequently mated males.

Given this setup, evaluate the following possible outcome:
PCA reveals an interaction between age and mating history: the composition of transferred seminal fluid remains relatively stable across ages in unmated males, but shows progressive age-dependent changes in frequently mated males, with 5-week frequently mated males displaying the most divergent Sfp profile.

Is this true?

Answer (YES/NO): NO